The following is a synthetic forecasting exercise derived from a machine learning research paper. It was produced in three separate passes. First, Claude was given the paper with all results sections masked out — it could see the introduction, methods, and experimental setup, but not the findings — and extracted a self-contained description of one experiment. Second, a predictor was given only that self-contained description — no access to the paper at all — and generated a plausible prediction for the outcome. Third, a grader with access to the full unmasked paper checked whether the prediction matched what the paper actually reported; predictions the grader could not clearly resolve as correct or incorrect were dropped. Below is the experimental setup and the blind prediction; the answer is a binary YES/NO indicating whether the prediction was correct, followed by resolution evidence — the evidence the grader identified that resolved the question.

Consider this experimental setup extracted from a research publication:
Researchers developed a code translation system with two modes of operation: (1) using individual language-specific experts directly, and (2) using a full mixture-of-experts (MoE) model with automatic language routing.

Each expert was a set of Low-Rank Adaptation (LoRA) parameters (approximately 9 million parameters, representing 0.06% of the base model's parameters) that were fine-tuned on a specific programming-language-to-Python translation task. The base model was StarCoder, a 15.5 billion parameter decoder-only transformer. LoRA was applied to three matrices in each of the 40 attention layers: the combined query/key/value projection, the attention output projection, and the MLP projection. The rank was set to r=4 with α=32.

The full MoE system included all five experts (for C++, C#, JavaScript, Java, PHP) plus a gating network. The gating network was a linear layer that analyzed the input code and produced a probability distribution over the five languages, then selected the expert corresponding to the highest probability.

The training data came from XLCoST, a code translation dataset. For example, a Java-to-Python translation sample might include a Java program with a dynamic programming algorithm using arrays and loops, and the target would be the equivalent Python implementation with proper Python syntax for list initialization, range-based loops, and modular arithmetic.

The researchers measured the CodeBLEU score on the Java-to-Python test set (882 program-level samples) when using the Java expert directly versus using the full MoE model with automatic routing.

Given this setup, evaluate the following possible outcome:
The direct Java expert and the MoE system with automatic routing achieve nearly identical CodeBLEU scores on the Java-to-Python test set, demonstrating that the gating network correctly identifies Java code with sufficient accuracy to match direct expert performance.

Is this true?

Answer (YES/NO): YES